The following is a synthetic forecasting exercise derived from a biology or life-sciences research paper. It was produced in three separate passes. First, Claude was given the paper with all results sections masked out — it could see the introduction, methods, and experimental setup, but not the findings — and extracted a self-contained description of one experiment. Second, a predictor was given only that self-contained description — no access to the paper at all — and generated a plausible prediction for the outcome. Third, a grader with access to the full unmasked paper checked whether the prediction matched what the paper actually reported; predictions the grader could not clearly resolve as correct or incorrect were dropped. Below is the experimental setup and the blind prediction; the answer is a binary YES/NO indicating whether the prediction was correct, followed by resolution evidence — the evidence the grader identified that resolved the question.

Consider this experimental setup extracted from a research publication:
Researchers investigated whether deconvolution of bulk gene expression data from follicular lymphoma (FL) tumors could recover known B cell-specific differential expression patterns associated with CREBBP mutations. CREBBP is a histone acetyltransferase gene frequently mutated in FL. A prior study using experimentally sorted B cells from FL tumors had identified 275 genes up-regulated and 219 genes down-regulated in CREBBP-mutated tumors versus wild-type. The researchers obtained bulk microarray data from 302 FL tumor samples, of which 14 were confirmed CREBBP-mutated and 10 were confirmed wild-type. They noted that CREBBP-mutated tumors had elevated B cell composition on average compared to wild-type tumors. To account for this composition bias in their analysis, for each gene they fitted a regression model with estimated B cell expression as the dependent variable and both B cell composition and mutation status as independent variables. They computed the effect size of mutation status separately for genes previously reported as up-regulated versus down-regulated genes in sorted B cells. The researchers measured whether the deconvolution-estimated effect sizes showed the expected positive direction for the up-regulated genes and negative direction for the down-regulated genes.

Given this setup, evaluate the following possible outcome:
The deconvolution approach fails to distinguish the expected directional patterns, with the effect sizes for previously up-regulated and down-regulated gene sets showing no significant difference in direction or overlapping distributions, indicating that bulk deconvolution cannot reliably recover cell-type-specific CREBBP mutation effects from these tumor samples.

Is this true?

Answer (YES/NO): NO